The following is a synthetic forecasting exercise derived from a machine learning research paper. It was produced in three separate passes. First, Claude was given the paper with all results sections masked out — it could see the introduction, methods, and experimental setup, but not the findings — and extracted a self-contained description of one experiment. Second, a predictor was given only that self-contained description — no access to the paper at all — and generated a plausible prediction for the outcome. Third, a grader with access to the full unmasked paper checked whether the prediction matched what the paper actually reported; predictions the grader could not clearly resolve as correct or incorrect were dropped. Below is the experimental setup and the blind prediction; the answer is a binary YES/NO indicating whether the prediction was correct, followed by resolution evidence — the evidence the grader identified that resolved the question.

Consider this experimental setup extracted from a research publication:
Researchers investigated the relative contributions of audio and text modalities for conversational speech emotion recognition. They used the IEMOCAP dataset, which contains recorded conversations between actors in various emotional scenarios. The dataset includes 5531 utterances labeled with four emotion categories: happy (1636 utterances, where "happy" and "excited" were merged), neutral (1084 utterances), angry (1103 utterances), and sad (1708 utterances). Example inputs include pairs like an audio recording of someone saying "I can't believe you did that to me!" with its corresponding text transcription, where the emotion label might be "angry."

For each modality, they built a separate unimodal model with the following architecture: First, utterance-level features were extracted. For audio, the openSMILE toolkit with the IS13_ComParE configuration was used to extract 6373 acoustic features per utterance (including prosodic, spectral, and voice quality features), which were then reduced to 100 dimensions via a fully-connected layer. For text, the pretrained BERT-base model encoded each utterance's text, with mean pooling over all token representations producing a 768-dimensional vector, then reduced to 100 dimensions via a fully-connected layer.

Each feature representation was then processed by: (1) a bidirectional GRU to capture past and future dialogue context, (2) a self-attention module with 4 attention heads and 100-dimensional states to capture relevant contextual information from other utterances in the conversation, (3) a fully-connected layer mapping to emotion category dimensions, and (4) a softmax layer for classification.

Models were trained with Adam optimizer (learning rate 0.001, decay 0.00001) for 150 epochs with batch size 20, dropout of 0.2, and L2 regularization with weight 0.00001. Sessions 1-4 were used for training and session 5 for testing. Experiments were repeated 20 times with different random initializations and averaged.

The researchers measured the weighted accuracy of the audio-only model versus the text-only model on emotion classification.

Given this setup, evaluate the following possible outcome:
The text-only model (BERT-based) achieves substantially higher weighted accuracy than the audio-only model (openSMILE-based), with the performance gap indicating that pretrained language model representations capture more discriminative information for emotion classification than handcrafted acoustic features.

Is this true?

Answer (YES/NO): NO